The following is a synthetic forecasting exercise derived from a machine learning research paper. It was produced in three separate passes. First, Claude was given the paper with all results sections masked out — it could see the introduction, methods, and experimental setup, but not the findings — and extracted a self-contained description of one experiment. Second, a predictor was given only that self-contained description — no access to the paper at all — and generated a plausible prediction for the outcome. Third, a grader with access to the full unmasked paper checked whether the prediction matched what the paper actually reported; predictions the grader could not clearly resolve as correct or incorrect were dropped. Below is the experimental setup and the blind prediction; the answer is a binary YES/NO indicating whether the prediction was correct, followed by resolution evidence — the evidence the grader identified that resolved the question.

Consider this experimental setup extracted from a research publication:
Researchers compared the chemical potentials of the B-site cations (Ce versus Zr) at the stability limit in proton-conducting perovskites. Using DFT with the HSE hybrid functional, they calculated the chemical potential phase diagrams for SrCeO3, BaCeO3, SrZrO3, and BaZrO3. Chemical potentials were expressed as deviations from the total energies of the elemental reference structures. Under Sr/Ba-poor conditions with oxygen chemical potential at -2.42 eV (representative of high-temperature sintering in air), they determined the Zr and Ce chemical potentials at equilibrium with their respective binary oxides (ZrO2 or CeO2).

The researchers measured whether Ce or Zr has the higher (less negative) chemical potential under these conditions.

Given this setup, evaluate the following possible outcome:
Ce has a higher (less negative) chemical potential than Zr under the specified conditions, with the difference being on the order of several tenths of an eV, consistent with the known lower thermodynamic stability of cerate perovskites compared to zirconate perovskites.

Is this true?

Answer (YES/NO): NO